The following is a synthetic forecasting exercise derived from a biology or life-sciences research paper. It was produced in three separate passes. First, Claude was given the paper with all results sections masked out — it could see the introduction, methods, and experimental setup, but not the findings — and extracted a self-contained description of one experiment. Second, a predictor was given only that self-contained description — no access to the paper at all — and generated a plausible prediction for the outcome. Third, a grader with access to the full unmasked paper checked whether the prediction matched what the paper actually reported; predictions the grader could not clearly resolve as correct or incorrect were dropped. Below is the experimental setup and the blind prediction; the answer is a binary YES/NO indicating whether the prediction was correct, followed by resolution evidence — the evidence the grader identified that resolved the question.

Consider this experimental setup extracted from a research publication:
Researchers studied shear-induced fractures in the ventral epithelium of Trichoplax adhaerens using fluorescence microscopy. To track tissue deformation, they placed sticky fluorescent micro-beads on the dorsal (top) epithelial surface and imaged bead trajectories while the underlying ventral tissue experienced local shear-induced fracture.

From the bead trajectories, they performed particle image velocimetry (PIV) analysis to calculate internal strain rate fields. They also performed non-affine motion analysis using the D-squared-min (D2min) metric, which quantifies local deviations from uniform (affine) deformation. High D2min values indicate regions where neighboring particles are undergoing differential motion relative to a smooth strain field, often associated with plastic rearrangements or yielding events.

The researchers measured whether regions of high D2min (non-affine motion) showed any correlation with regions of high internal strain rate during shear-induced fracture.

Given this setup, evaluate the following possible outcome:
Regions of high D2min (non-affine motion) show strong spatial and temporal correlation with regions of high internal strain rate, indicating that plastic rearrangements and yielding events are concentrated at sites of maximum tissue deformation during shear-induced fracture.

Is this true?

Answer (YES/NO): YES